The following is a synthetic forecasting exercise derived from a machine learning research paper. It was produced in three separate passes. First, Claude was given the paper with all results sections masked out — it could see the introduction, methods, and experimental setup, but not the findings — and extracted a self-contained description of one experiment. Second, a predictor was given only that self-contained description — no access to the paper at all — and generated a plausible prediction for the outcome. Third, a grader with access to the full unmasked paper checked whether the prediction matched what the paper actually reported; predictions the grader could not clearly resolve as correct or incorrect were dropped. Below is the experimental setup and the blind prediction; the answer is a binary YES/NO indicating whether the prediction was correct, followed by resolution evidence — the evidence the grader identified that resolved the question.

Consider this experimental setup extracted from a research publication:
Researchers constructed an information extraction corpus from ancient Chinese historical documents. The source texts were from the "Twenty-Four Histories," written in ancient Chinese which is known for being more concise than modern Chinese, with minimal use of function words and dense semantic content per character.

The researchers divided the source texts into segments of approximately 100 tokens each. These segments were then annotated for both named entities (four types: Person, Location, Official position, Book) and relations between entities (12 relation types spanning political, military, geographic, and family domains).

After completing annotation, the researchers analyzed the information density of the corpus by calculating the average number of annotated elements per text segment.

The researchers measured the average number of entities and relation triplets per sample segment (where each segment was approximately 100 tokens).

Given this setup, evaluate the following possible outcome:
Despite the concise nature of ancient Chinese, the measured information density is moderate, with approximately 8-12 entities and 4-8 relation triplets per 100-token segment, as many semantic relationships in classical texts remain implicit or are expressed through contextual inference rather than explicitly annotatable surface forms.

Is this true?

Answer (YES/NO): NO